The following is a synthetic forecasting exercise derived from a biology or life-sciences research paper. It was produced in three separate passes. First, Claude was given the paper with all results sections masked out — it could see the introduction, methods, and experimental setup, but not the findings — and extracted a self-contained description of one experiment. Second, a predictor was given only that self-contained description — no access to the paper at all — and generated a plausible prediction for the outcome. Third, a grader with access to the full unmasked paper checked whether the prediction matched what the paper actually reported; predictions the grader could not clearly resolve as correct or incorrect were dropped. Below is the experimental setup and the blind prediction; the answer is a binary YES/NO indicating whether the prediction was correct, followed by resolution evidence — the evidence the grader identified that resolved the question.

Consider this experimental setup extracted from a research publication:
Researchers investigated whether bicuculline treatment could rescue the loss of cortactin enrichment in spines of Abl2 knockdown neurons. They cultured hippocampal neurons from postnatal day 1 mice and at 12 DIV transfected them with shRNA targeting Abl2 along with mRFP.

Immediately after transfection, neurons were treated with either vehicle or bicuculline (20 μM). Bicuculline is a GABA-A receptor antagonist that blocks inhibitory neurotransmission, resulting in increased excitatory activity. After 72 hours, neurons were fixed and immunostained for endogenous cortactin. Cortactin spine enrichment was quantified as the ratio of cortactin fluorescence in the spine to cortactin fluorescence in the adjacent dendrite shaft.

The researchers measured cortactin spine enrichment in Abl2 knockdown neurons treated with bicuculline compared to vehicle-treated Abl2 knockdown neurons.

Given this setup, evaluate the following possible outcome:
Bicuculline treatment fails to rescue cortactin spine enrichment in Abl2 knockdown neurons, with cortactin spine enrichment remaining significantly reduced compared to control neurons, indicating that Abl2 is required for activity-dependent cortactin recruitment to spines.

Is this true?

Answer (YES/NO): NO